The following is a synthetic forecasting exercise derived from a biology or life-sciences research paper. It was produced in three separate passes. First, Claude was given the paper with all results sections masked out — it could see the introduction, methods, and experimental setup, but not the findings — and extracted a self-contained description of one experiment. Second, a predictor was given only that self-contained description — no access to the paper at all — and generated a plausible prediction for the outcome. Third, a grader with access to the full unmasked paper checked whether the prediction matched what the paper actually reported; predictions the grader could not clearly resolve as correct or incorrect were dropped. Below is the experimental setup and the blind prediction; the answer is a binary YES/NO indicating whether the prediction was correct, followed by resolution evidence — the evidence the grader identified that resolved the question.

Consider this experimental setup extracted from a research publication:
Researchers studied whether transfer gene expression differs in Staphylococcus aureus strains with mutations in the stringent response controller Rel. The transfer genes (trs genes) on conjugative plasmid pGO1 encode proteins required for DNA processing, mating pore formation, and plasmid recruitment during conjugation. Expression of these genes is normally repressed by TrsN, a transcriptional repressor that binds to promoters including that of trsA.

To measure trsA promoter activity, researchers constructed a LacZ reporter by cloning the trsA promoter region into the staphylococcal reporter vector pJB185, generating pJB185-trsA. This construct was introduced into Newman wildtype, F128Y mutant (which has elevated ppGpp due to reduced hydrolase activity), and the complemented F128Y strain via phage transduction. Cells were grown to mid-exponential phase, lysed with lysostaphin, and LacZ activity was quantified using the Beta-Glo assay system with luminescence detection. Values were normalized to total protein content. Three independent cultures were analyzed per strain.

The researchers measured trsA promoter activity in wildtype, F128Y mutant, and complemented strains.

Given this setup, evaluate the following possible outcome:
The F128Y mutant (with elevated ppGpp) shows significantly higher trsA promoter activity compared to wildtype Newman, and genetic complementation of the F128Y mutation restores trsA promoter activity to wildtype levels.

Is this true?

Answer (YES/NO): NO